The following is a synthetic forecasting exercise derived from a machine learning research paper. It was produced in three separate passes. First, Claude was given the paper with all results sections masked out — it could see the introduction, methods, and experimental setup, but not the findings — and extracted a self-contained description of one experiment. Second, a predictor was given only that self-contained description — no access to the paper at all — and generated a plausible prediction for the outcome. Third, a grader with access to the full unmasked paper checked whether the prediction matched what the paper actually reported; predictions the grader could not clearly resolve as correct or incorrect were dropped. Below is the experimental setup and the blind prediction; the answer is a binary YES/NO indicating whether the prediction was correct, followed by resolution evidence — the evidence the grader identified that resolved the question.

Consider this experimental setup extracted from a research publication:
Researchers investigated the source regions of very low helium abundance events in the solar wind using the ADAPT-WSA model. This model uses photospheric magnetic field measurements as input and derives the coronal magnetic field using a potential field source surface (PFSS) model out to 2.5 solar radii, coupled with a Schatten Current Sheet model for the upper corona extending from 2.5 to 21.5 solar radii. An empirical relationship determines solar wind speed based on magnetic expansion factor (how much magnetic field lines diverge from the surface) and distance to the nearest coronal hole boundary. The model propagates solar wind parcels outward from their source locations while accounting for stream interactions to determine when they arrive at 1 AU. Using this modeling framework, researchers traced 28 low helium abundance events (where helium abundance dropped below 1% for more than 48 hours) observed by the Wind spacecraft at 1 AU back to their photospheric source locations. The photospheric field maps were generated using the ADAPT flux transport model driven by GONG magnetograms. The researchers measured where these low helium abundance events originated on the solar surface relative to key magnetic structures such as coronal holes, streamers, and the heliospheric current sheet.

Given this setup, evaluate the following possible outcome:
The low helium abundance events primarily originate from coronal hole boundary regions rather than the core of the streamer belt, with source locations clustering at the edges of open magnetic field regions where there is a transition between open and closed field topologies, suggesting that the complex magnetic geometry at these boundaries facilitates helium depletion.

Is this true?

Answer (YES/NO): NO